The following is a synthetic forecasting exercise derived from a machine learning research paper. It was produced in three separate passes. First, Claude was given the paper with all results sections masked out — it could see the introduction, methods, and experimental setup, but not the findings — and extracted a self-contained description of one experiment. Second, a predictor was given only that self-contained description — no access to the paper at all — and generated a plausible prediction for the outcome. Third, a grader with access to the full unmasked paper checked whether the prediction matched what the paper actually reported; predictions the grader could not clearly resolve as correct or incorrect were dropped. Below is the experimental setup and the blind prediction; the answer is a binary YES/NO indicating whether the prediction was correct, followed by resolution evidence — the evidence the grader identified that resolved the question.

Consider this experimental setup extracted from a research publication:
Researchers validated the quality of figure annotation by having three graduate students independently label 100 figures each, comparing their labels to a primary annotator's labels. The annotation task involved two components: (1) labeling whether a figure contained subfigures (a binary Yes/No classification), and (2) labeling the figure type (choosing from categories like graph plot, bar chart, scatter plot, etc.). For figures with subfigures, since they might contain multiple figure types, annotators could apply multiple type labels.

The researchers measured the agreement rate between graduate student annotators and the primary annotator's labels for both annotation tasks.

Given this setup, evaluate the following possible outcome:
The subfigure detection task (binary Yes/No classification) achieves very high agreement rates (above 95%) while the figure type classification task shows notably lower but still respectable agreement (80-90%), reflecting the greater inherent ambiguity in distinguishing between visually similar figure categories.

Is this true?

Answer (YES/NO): YES